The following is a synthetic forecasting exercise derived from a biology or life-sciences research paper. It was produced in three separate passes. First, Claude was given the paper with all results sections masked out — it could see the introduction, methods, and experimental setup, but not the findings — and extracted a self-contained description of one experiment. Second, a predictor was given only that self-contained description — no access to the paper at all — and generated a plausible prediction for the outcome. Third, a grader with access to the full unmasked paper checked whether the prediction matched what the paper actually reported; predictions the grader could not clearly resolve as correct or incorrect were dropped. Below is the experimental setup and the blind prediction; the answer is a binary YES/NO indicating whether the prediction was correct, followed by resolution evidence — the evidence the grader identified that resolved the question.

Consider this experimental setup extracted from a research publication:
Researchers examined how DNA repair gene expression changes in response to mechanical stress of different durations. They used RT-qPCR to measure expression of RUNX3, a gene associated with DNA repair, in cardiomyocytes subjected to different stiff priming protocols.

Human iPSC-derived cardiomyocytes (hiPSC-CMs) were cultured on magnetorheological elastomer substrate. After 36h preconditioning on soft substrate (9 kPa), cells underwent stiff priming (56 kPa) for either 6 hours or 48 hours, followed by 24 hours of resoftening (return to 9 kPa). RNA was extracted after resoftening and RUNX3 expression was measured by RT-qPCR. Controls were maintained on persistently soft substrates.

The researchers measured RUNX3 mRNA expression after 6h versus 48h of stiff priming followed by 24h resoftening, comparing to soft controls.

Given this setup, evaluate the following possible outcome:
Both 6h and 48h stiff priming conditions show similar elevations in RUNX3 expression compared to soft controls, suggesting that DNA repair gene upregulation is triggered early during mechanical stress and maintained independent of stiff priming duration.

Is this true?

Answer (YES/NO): NO